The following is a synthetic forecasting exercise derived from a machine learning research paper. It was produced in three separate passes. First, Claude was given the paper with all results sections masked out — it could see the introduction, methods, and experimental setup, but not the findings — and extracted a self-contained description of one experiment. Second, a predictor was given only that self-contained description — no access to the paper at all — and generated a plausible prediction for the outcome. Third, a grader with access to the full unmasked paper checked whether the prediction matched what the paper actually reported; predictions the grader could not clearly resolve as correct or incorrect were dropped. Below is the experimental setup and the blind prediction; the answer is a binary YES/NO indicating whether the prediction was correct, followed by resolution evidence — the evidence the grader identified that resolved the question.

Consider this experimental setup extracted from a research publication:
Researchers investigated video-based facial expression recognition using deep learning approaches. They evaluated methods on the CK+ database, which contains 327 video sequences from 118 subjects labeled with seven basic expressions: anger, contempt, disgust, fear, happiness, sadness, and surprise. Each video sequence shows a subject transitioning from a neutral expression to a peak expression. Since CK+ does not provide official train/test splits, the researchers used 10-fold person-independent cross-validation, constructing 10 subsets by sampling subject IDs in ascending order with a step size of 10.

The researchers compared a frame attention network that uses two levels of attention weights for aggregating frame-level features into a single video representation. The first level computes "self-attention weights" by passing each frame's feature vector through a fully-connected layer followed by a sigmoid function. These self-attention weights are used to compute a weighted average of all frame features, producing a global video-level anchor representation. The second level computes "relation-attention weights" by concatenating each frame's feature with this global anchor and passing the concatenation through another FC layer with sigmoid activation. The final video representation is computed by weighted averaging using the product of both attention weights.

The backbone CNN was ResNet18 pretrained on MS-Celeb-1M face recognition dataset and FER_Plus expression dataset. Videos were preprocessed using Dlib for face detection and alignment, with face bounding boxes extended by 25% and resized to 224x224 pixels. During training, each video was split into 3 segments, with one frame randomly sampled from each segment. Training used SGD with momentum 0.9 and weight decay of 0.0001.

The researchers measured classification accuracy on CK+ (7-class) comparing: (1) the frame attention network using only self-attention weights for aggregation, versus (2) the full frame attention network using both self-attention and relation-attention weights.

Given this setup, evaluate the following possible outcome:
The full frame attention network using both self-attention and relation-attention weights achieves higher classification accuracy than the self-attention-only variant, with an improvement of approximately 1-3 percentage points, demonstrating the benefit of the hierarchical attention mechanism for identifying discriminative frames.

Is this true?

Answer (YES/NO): NO